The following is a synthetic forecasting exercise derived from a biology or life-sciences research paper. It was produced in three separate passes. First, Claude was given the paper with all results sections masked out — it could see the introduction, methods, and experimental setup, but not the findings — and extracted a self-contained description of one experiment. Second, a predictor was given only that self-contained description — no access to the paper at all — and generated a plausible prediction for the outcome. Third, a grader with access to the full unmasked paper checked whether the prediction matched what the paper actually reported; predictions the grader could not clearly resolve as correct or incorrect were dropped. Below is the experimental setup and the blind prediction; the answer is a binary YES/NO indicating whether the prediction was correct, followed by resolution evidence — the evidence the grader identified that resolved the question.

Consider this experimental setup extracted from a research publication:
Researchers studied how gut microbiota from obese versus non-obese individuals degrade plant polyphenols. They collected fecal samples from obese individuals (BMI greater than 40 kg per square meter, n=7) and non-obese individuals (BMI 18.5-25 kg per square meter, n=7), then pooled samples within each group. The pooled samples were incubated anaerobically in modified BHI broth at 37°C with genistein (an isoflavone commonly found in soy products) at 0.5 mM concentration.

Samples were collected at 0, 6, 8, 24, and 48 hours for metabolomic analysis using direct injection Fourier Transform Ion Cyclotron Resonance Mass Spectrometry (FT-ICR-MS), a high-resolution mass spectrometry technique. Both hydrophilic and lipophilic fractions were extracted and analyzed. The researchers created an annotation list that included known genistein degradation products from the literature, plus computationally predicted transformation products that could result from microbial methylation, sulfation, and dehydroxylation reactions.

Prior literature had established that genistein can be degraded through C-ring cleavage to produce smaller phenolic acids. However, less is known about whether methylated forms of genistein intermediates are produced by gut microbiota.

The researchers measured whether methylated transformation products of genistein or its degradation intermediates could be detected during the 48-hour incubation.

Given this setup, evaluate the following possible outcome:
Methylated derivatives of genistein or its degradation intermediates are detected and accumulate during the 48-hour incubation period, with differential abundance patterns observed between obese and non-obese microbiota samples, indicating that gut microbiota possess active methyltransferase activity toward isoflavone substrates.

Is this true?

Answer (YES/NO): YES